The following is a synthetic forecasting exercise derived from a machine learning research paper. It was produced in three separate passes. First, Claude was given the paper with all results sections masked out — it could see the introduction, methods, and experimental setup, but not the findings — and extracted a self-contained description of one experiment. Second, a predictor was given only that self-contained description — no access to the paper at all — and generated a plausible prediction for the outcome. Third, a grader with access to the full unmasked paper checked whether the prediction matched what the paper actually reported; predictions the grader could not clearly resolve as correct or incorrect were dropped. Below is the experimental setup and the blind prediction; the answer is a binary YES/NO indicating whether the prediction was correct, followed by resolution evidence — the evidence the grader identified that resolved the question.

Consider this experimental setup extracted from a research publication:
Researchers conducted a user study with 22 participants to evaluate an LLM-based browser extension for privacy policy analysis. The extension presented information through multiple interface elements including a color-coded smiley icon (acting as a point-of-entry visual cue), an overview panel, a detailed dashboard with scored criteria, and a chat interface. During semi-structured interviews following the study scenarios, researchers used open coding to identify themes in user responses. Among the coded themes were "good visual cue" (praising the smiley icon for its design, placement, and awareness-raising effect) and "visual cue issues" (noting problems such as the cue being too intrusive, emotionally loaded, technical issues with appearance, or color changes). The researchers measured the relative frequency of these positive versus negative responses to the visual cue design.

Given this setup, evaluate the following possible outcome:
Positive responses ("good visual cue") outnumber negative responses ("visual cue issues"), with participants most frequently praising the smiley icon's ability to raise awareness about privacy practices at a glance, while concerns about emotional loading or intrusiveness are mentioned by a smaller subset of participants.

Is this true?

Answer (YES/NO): YES